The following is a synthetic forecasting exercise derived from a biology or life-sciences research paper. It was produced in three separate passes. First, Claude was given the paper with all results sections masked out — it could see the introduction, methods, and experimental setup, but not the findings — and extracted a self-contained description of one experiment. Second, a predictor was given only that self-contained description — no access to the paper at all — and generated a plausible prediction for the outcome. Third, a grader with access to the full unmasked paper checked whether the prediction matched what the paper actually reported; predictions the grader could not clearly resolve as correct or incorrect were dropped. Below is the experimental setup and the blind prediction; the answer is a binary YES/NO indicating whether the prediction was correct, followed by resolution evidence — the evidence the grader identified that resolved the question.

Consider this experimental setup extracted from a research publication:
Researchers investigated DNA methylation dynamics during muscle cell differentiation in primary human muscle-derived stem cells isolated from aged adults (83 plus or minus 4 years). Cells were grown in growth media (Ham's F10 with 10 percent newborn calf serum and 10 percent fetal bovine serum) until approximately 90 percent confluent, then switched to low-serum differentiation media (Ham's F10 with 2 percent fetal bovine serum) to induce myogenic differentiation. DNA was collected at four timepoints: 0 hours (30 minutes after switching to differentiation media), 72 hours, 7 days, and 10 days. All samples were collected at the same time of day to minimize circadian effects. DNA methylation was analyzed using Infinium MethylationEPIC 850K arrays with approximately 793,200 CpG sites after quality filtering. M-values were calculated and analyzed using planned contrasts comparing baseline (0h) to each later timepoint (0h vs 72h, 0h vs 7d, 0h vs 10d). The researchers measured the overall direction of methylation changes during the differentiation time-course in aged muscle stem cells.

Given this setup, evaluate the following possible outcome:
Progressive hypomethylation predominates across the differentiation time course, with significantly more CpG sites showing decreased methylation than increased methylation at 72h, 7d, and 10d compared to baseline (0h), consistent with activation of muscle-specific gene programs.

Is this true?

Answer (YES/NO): NO